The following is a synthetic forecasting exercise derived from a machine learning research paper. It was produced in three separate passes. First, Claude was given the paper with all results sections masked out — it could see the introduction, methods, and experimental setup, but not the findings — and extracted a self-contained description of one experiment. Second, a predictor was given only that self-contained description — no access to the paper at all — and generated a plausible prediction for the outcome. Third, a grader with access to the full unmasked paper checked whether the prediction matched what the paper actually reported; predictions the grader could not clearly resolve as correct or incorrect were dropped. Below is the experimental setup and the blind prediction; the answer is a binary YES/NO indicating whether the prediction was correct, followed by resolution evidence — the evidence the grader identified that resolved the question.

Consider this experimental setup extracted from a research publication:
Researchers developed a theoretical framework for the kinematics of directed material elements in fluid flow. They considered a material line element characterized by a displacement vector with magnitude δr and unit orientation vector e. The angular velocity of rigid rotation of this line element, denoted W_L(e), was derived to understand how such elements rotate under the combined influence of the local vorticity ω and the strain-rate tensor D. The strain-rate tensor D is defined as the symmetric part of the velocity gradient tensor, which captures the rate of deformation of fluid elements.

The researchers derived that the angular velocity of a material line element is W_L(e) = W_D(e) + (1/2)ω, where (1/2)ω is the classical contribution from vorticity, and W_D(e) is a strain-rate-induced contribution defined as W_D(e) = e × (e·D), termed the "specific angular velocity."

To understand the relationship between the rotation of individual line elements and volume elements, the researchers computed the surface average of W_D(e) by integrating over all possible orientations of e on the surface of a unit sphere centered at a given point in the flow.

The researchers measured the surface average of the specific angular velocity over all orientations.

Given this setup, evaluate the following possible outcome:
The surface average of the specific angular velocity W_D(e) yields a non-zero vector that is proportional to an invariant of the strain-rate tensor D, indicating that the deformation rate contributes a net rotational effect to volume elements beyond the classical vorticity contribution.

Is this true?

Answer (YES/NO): NO